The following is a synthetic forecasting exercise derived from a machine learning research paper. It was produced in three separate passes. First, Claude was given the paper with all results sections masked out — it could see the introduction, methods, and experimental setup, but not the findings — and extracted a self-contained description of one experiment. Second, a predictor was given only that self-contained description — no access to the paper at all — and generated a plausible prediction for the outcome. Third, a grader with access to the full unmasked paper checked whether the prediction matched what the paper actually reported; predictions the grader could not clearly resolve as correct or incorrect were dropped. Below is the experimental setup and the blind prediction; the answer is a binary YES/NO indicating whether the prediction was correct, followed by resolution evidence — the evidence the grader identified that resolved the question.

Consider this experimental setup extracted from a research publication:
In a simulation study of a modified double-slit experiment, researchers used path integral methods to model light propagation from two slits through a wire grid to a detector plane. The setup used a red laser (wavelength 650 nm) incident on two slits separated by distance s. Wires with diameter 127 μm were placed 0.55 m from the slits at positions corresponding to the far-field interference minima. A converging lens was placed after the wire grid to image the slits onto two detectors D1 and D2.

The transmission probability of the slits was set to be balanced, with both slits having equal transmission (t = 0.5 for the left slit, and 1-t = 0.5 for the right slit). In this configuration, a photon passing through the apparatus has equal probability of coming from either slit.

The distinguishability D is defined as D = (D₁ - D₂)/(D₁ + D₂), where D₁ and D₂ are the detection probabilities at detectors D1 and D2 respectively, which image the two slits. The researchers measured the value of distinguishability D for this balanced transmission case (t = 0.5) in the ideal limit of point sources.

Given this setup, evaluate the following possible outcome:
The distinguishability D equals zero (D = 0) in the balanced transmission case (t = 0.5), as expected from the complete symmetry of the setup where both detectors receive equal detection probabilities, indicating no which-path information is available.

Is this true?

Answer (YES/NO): YES